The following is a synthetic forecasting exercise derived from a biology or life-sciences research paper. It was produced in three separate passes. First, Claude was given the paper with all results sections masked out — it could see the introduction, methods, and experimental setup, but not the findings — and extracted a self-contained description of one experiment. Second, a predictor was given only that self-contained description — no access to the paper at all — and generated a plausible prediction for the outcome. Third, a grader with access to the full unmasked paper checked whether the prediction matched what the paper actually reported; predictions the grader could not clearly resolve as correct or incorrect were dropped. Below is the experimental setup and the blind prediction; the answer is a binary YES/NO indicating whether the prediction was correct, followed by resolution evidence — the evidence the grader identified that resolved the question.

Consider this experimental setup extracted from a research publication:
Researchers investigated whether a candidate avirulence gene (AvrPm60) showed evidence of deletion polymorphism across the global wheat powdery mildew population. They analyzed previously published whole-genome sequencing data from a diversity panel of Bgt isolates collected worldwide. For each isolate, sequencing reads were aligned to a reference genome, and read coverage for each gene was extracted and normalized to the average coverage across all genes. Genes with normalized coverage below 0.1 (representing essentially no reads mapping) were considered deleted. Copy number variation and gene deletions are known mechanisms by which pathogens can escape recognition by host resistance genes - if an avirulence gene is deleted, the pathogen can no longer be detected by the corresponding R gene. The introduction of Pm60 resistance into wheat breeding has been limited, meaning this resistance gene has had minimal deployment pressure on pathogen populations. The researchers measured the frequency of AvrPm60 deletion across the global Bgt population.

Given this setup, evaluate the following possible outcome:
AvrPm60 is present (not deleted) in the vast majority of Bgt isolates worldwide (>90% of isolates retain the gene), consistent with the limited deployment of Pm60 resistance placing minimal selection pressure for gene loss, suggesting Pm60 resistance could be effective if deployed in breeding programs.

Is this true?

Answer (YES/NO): YES